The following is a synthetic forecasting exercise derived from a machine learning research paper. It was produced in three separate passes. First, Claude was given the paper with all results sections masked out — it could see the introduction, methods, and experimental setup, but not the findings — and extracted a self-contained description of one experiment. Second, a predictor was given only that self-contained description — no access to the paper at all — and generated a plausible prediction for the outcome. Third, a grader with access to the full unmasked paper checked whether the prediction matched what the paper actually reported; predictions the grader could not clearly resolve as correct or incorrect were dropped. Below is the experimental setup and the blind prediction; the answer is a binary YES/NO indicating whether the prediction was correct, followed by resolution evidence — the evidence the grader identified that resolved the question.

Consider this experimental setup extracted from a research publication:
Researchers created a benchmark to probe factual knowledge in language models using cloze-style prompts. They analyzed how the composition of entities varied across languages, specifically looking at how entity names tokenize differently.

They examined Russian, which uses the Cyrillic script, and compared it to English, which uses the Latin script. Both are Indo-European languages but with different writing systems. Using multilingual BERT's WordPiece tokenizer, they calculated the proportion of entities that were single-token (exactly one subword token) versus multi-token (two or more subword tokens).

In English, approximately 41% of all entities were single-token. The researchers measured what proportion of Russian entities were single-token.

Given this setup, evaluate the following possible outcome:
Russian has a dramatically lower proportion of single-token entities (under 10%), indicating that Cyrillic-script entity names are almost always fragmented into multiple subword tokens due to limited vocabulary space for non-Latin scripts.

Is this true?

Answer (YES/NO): NO